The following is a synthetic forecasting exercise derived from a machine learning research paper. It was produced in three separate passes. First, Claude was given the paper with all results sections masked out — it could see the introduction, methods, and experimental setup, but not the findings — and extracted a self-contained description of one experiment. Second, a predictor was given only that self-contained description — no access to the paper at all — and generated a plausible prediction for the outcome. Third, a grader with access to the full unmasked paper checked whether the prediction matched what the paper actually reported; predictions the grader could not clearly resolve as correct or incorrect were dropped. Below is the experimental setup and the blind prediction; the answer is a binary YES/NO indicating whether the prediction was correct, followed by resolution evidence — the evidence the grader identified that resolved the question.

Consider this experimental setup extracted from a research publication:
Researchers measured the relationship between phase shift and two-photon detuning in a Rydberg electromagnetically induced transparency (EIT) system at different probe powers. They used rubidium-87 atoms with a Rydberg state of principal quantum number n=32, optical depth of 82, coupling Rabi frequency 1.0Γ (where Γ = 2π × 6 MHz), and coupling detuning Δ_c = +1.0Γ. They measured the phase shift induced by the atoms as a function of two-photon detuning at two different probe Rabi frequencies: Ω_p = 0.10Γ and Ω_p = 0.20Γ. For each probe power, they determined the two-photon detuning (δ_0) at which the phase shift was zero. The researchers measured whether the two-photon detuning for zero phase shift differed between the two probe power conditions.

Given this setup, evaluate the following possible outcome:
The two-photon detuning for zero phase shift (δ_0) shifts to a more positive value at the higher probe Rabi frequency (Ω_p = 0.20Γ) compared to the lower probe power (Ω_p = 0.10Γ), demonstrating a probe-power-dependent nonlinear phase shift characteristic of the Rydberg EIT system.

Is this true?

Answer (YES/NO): NO